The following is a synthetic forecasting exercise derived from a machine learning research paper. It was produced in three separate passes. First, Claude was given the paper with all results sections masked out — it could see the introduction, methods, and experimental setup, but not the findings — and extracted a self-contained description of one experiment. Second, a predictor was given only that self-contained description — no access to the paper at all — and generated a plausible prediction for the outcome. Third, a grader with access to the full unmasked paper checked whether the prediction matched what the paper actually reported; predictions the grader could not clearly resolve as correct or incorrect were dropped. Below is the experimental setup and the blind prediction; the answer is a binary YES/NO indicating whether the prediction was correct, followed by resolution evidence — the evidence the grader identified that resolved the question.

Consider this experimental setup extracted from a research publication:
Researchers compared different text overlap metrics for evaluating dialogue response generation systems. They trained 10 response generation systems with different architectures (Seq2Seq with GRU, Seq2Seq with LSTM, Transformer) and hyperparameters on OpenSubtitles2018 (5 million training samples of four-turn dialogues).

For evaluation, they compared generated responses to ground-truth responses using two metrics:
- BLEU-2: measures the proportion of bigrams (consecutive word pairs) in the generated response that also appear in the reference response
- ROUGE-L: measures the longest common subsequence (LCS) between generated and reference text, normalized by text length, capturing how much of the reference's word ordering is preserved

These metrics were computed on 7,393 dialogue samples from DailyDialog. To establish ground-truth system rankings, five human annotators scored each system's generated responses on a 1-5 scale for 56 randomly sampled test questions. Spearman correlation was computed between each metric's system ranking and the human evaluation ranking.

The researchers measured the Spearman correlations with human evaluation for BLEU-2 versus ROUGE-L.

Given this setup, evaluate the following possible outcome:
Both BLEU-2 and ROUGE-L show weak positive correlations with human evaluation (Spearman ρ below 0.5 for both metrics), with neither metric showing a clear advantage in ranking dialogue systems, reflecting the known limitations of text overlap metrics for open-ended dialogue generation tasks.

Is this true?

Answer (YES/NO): NO